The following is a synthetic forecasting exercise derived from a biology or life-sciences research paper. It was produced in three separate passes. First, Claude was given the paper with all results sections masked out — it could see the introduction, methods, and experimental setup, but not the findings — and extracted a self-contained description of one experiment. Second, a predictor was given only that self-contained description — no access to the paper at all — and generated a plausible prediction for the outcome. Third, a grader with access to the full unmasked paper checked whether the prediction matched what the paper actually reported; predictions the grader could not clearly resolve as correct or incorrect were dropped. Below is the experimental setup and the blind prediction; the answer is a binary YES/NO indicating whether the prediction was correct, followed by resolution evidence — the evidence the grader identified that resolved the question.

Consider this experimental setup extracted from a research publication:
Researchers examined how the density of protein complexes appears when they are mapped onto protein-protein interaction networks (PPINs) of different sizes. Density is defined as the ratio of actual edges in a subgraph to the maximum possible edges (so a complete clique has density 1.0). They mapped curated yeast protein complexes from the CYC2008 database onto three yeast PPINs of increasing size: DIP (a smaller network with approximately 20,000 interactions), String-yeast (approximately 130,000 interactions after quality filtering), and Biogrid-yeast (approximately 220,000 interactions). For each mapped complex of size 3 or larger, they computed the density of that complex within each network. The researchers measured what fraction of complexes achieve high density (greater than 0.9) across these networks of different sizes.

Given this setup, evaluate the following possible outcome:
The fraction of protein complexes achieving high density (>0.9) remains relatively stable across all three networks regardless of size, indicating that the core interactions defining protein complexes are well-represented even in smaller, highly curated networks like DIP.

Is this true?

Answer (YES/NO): NO